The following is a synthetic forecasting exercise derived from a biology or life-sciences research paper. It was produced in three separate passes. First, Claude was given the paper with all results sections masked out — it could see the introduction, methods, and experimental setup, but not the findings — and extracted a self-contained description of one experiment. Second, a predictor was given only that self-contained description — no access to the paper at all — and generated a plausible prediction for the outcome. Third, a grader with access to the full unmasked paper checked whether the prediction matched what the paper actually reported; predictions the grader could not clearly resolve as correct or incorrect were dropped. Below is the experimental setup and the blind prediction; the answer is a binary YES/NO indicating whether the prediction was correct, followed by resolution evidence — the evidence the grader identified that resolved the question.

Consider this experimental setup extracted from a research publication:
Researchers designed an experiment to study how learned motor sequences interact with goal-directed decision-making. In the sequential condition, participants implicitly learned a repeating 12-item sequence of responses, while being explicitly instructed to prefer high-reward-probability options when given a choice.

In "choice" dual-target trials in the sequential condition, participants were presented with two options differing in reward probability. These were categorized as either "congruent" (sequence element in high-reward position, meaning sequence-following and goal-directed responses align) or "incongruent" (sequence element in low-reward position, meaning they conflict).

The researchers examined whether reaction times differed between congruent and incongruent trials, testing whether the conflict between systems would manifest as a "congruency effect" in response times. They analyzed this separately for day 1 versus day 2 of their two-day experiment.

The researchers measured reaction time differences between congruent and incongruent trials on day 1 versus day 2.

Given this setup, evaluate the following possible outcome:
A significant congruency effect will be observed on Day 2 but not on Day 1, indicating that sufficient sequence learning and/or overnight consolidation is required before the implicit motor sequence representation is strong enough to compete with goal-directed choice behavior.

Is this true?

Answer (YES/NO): YES